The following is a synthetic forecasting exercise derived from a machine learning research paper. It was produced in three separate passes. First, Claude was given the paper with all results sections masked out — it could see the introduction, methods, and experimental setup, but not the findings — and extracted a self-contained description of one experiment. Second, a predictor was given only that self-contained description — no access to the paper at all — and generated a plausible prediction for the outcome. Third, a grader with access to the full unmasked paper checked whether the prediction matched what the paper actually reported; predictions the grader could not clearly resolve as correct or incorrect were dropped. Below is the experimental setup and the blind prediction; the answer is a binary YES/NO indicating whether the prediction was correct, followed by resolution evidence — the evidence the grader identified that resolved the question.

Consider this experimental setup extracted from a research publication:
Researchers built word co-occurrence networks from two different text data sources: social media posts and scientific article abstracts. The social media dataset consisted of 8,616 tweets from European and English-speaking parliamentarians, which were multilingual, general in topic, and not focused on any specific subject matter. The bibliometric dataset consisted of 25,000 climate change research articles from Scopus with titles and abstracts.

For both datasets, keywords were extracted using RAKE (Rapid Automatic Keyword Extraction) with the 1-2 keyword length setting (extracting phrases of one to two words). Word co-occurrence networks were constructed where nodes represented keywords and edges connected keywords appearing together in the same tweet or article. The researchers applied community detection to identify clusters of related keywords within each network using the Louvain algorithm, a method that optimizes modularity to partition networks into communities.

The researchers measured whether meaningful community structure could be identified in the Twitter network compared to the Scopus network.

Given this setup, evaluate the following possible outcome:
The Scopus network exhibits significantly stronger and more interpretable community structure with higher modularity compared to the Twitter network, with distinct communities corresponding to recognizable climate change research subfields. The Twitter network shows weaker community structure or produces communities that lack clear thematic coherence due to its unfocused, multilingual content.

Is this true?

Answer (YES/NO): YES